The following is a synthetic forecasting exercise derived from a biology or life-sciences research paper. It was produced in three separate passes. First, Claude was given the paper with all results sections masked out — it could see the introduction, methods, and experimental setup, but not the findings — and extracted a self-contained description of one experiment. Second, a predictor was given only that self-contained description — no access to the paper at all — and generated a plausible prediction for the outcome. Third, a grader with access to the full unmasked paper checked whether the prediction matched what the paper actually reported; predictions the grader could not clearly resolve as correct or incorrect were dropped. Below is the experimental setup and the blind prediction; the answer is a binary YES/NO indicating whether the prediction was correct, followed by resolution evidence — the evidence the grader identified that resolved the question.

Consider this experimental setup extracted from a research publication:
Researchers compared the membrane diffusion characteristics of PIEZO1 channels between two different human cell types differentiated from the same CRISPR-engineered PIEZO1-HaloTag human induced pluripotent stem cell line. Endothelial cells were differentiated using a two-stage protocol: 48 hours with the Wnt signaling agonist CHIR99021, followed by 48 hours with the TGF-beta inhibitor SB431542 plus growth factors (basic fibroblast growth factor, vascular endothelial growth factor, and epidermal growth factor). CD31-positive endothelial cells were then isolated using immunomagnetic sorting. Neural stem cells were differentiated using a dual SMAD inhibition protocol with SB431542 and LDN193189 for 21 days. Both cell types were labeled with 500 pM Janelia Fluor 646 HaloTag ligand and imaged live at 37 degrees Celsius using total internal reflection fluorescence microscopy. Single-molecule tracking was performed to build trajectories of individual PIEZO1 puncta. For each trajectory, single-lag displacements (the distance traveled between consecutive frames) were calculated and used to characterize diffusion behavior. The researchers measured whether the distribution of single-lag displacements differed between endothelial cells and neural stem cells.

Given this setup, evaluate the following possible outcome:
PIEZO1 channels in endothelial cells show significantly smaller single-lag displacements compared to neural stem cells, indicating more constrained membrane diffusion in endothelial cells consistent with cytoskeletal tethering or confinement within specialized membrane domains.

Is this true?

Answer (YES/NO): NO